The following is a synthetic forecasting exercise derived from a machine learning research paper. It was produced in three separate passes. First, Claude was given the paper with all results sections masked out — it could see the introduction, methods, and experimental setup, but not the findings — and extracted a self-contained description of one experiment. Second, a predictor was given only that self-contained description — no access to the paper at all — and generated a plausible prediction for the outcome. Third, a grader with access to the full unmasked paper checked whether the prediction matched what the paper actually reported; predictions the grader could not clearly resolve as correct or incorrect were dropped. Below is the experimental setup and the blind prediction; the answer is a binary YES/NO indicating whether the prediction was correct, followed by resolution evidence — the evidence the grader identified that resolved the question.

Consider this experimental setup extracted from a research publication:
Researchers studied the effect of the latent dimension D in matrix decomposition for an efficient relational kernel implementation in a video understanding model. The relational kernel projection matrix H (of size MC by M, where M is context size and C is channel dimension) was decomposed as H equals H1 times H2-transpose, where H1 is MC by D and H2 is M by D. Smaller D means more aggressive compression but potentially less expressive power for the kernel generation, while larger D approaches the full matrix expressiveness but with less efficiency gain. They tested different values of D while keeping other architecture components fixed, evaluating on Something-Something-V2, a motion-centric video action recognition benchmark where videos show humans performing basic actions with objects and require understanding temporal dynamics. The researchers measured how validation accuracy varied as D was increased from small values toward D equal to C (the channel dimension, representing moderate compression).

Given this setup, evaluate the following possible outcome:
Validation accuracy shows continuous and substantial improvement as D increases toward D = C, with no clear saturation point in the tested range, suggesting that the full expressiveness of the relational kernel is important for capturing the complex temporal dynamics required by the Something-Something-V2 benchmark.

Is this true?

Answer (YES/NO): NO